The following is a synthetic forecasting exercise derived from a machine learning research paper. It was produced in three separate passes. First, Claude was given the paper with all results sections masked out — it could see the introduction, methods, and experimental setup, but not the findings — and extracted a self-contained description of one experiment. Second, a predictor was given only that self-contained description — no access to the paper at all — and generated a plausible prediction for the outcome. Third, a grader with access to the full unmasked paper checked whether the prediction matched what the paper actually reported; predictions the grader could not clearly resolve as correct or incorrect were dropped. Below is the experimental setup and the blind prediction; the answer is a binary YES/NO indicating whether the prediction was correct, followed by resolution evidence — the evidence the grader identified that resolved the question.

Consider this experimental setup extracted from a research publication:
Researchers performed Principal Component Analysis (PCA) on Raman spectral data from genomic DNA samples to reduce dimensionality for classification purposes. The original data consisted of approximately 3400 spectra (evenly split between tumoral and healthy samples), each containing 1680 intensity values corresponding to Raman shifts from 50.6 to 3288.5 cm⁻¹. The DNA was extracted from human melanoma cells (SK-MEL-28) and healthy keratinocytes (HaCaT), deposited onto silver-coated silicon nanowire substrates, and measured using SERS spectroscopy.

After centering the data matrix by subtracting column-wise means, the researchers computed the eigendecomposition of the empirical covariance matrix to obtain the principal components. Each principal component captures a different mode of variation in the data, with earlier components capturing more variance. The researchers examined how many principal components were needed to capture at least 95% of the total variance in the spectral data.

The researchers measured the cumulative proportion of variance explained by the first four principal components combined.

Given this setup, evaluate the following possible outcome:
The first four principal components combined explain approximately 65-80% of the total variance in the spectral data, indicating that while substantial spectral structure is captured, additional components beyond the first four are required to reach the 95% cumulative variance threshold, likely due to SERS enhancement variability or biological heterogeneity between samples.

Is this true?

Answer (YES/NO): NO